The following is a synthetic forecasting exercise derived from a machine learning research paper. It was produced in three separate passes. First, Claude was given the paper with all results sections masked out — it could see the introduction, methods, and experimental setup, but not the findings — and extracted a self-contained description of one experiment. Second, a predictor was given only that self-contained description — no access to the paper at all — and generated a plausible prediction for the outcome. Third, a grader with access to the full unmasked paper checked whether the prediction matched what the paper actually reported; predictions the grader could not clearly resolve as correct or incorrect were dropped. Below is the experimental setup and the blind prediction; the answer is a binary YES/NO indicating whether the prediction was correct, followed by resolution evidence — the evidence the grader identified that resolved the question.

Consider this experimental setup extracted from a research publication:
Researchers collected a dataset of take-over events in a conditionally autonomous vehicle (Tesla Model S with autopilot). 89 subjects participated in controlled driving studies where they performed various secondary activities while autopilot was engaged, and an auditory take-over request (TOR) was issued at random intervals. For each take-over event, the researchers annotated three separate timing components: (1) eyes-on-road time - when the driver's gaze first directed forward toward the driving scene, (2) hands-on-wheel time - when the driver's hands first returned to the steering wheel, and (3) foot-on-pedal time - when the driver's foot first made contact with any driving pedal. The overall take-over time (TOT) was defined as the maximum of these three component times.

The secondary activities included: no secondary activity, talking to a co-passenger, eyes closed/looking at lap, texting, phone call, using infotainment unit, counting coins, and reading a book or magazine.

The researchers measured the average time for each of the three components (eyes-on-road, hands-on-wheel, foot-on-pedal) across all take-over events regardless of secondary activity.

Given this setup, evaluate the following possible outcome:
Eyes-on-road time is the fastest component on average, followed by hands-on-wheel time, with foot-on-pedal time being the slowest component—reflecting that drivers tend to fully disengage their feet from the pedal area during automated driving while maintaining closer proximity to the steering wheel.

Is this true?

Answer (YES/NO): NO